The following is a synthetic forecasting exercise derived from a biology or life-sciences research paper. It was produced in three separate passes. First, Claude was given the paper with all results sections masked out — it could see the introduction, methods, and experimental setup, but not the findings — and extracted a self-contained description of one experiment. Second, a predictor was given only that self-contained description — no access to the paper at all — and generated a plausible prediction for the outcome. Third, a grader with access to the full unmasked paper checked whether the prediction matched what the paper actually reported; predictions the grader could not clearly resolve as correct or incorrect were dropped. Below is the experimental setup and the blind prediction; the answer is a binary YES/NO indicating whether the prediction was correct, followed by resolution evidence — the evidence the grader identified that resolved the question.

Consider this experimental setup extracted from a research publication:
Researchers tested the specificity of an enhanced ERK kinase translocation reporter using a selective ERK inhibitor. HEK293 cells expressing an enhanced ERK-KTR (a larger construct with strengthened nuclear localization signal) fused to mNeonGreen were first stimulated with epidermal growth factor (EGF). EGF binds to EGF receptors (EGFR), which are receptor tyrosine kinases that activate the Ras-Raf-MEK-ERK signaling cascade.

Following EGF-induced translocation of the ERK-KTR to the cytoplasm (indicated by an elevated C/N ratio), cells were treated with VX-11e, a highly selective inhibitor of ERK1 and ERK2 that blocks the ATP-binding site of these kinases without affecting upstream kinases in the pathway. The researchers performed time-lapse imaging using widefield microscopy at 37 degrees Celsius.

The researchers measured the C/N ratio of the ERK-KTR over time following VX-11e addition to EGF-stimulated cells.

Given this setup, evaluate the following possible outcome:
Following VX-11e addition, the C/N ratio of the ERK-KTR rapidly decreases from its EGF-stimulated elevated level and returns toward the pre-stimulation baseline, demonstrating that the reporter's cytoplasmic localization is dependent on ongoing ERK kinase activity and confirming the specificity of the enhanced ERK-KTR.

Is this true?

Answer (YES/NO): YES